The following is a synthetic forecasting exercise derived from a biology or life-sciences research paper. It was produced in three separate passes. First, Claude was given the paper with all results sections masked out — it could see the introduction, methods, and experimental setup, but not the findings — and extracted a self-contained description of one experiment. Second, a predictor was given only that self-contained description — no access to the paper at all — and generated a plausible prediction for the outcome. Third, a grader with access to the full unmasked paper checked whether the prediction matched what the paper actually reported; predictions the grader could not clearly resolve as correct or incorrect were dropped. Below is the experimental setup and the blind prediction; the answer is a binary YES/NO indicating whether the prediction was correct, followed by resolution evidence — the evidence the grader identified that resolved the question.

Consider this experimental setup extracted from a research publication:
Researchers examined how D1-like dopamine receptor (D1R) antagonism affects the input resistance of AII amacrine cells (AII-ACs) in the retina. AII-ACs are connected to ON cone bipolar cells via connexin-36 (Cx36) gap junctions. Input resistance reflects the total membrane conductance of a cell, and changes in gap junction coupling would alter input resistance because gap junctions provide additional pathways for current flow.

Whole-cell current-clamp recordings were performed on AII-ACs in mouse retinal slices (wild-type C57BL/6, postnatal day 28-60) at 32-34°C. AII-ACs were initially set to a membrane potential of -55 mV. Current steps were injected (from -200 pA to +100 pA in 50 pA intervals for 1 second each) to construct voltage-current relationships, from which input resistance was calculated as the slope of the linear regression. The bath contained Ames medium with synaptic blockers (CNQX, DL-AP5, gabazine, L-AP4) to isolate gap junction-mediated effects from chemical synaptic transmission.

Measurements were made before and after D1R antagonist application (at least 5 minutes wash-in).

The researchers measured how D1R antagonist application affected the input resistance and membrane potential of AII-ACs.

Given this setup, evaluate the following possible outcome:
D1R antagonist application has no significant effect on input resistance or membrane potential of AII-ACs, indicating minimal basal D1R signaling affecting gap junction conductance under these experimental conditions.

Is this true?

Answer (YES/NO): NO